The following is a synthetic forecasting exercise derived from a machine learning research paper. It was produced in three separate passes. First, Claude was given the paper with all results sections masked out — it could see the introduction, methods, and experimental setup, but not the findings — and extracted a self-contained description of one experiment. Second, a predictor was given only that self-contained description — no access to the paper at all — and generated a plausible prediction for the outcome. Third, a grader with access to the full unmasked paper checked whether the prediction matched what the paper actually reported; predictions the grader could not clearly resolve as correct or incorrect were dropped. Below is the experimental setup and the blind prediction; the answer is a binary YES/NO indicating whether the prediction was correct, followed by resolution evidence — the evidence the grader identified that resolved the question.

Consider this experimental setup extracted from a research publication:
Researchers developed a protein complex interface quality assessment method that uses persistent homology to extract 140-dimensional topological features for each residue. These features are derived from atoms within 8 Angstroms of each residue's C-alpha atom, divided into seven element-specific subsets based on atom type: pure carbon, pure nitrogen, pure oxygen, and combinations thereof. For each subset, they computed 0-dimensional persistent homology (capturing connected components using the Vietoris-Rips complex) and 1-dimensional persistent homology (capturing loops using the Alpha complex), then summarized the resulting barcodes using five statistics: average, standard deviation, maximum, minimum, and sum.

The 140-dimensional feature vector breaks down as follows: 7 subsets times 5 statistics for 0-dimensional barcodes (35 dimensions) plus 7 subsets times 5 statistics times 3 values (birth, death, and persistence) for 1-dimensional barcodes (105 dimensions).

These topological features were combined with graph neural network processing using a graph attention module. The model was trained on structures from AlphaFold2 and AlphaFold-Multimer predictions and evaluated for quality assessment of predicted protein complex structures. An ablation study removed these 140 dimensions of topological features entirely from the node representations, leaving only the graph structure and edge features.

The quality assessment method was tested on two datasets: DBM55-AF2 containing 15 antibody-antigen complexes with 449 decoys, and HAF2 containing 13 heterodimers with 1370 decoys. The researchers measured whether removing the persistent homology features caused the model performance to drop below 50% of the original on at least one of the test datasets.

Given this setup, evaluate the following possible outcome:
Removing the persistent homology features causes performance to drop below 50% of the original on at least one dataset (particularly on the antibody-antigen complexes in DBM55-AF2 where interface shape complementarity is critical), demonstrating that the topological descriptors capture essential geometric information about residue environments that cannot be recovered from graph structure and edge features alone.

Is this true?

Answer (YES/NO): NO